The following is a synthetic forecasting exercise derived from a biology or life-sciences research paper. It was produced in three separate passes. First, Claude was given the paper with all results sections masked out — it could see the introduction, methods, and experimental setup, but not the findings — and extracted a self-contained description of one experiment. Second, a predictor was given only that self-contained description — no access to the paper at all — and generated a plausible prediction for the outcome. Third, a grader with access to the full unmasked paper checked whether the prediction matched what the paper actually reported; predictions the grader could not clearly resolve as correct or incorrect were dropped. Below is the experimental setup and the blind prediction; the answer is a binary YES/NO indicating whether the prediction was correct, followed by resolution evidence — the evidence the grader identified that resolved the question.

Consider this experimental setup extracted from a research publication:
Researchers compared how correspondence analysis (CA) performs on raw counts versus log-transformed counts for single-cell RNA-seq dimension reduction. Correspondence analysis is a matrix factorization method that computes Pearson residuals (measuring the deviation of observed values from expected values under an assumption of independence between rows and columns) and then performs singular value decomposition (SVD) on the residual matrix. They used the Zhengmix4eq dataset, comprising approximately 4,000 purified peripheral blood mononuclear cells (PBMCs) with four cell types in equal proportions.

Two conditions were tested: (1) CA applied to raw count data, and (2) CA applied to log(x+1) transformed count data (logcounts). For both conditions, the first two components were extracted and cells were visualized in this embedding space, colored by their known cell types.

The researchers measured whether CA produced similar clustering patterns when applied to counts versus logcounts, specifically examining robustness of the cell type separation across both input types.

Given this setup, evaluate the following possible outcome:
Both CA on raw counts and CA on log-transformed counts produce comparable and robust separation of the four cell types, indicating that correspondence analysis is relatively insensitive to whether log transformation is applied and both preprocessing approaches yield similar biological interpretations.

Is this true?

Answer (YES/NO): YES